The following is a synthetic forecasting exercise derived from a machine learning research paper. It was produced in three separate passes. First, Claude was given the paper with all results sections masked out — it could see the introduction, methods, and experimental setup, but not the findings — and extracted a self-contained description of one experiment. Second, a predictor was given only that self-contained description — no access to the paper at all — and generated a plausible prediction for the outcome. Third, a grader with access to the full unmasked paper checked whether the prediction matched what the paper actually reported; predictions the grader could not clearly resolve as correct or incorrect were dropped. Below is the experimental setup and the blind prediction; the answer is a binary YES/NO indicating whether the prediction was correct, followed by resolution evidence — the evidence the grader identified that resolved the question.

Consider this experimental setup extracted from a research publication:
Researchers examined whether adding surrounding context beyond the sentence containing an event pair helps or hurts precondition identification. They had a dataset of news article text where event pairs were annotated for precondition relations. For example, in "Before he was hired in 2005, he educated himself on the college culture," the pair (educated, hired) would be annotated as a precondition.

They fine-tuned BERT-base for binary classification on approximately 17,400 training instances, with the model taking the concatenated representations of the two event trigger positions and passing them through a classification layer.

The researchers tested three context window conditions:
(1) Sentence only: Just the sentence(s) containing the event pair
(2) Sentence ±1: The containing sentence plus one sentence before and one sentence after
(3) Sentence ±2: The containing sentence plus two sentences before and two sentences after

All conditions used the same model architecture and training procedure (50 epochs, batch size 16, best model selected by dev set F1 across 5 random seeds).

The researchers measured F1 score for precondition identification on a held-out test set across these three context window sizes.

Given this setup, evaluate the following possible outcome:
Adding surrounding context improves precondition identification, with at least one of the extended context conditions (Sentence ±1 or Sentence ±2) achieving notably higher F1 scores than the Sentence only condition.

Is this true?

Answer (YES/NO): NO